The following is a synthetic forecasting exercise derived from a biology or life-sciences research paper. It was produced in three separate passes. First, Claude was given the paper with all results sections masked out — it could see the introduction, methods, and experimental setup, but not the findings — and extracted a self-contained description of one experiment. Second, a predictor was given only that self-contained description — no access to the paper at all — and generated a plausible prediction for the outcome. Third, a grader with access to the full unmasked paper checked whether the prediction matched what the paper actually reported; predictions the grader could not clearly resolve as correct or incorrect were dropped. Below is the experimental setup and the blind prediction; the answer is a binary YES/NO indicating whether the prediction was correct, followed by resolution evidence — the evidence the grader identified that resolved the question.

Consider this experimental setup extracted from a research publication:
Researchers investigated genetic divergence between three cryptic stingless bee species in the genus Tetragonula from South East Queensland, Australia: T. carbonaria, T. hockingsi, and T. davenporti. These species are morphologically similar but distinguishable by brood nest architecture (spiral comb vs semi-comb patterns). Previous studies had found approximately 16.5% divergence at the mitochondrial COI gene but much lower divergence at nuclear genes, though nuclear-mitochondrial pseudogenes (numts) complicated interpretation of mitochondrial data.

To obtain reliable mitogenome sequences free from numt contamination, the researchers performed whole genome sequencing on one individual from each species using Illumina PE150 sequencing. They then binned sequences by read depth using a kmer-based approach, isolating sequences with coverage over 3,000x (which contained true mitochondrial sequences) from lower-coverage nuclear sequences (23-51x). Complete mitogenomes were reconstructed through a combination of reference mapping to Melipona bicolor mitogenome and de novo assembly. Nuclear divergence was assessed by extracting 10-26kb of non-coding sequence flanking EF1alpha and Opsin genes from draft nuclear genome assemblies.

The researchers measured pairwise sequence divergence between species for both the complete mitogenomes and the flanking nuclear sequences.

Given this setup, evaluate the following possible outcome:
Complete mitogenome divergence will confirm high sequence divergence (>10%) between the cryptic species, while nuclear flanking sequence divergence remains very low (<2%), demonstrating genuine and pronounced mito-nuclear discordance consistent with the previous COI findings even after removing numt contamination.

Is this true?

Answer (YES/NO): YES